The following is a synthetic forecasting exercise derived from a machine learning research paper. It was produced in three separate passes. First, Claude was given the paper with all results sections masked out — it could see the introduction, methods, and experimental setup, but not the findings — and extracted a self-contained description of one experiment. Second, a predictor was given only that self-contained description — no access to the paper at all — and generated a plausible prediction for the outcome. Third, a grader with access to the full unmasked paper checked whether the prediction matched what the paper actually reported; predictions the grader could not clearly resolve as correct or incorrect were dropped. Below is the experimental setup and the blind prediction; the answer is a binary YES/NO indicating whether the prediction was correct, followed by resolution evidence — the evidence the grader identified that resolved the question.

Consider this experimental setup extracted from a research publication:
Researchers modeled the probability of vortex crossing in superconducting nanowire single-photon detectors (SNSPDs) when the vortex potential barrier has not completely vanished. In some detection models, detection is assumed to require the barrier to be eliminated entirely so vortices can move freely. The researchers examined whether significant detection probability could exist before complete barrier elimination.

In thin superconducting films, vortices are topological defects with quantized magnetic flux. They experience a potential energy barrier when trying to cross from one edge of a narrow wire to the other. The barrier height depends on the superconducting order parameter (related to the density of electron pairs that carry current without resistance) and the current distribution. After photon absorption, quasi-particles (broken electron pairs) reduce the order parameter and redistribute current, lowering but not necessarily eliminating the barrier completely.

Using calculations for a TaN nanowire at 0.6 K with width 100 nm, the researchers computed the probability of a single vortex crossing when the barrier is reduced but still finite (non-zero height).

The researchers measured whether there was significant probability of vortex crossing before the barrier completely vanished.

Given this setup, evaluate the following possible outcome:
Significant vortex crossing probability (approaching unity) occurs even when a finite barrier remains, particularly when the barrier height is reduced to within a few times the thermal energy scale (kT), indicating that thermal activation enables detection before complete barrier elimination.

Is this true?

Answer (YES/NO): YES